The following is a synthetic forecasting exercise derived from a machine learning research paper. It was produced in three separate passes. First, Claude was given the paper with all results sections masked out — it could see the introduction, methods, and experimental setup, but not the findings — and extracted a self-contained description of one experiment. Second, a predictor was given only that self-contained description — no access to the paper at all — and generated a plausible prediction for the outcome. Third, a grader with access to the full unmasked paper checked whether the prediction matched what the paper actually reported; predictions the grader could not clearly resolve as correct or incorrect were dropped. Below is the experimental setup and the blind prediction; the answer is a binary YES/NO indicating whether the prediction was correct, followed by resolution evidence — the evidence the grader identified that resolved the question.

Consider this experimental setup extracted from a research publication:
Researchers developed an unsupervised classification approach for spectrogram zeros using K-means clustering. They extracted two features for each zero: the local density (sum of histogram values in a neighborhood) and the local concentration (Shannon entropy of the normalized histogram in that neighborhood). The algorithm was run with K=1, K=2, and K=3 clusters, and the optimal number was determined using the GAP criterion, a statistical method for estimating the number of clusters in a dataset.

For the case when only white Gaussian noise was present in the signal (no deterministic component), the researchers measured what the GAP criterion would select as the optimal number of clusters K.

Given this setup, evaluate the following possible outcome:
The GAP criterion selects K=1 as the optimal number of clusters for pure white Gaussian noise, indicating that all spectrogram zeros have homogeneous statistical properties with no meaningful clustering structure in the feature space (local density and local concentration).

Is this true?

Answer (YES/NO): NO